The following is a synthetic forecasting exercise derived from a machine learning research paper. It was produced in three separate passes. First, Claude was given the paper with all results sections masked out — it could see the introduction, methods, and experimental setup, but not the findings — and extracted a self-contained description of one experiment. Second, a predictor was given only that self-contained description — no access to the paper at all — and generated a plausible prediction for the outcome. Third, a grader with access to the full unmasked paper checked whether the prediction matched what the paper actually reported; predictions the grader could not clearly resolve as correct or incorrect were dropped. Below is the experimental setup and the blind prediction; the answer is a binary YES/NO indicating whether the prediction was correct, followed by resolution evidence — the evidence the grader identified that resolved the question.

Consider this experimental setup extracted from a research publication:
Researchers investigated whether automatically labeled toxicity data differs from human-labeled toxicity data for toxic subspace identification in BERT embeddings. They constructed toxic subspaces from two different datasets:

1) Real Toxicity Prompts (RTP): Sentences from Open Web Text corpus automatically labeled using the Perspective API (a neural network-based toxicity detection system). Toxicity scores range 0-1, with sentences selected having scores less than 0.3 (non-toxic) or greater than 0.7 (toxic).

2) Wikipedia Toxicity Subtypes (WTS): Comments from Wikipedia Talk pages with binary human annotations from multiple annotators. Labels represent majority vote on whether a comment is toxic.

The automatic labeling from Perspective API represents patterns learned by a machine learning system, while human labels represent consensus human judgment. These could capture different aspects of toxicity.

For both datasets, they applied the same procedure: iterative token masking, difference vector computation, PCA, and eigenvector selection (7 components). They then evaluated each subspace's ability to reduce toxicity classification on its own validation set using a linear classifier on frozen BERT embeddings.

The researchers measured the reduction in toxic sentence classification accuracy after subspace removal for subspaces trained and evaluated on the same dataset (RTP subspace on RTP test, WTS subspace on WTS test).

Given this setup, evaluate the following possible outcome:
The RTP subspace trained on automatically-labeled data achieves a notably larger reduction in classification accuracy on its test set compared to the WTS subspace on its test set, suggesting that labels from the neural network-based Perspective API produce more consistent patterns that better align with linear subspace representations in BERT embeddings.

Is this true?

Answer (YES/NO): NO